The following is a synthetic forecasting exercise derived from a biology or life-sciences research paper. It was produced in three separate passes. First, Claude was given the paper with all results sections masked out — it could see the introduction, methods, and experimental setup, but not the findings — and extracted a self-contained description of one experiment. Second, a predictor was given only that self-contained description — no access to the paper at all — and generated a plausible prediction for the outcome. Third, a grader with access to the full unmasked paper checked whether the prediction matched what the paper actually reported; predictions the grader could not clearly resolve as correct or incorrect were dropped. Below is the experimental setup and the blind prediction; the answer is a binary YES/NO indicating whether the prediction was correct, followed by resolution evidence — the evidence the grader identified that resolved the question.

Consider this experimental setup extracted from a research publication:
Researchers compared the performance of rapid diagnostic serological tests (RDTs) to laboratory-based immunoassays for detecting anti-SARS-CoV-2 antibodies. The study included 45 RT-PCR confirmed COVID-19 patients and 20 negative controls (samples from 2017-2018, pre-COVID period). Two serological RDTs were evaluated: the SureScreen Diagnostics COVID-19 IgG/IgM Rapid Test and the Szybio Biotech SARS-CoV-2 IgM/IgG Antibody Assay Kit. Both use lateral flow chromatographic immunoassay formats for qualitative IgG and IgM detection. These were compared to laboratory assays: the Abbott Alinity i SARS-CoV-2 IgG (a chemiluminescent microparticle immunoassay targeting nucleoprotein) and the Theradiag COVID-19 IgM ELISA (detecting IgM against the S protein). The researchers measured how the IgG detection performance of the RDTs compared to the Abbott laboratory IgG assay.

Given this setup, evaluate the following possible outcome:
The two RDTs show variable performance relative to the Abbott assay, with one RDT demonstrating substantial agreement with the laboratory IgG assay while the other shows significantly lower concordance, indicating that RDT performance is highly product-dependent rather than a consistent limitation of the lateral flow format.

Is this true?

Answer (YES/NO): NO